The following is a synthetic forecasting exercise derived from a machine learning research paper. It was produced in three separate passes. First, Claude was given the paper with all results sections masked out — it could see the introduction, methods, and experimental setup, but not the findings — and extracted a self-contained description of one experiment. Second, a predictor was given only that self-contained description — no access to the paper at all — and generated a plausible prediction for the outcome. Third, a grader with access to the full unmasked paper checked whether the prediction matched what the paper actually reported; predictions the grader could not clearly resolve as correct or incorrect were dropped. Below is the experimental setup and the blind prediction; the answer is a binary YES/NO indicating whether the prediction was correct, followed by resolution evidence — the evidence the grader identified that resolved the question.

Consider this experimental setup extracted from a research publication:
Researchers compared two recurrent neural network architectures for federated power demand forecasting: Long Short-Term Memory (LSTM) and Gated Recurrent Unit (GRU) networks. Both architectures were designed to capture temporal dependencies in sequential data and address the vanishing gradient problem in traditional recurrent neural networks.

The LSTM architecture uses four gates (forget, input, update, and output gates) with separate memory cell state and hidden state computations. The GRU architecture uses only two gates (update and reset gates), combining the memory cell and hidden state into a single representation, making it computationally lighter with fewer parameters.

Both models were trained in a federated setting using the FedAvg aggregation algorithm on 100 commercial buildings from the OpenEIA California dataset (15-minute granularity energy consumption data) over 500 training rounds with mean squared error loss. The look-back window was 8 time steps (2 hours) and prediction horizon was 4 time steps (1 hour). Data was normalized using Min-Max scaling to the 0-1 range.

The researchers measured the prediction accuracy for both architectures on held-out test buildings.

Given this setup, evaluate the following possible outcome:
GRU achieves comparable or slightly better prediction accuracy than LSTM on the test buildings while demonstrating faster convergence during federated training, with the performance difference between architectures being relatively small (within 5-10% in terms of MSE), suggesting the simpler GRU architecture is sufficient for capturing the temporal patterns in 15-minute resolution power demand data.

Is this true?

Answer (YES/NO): NO